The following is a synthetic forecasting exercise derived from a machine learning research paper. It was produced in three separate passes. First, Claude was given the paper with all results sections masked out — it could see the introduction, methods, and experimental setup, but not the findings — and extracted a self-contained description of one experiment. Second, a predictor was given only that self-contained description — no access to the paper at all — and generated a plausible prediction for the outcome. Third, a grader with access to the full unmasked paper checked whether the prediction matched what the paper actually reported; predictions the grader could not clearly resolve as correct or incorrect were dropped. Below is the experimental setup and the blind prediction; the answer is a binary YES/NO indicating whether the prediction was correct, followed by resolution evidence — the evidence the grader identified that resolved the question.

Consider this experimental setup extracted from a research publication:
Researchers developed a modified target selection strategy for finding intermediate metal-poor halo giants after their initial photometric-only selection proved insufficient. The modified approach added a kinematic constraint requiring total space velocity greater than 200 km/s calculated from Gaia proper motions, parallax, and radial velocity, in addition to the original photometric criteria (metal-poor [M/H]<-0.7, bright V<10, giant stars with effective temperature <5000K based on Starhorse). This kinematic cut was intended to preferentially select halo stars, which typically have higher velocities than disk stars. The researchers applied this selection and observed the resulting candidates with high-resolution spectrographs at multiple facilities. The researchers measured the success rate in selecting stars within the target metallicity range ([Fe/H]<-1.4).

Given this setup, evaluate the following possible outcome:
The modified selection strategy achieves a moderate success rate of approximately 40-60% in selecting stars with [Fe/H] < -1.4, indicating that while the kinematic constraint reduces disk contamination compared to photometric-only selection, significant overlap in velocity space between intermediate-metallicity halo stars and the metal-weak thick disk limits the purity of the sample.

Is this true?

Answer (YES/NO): NO